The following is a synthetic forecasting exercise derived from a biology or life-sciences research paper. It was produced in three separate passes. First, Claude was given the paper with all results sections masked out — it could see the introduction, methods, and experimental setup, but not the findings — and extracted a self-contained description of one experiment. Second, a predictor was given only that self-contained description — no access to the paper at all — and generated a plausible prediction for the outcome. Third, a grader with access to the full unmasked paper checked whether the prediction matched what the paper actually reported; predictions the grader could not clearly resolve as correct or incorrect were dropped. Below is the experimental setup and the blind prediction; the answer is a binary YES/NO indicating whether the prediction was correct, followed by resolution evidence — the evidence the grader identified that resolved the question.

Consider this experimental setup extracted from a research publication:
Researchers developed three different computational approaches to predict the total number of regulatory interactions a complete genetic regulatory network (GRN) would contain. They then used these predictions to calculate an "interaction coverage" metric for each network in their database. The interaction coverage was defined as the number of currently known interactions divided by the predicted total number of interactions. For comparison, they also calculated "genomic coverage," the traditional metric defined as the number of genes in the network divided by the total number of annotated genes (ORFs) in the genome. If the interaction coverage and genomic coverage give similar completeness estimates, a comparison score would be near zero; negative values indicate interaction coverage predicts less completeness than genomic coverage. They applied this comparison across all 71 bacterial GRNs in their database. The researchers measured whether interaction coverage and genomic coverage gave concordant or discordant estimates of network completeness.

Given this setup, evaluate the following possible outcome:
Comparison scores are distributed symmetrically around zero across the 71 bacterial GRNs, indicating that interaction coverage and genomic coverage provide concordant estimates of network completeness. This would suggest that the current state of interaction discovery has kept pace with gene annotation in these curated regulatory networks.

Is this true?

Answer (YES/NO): NO